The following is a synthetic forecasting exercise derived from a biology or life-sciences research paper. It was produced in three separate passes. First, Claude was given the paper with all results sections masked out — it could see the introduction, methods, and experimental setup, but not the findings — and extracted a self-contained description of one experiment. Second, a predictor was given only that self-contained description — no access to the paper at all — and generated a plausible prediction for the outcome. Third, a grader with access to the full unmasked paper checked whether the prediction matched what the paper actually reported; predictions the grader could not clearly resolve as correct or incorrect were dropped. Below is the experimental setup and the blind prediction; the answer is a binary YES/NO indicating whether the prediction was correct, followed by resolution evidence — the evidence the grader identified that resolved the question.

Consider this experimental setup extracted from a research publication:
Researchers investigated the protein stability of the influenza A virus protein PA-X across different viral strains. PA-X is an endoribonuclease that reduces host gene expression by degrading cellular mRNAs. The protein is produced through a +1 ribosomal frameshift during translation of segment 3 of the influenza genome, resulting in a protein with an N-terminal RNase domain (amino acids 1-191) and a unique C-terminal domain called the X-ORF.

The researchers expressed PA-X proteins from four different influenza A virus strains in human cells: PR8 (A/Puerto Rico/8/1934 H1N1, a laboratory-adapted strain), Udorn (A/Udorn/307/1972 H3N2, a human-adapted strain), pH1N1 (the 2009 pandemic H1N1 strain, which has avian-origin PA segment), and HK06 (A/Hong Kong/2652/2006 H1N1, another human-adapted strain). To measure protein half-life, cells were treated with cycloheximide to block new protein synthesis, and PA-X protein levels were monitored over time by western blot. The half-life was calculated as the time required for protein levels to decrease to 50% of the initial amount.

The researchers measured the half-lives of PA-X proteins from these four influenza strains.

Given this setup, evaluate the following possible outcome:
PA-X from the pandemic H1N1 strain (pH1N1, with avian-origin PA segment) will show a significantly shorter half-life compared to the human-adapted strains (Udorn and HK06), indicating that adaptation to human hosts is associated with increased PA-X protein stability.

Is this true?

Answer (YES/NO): NO